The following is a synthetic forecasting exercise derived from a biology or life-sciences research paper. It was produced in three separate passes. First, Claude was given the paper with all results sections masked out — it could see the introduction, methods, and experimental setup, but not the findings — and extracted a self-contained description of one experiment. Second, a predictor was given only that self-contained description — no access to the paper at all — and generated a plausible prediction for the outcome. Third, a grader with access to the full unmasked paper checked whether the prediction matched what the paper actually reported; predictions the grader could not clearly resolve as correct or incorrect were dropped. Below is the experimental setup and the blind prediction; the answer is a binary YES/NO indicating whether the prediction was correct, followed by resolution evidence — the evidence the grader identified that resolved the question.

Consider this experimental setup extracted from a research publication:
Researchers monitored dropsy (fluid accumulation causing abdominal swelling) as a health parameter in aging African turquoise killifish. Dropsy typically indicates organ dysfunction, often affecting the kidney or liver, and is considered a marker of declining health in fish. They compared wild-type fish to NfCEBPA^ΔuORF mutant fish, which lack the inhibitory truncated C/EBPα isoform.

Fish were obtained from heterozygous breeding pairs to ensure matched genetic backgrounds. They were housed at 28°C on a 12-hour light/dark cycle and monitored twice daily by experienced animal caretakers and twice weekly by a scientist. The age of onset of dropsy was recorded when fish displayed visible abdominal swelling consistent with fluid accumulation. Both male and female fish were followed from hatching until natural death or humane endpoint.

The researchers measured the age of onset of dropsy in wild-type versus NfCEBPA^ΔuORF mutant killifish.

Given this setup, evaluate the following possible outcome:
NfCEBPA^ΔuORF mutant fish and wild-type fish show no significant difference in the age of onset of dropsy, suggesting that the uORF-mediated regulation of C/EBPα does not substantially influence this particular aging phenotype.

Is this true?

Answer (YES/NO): YES